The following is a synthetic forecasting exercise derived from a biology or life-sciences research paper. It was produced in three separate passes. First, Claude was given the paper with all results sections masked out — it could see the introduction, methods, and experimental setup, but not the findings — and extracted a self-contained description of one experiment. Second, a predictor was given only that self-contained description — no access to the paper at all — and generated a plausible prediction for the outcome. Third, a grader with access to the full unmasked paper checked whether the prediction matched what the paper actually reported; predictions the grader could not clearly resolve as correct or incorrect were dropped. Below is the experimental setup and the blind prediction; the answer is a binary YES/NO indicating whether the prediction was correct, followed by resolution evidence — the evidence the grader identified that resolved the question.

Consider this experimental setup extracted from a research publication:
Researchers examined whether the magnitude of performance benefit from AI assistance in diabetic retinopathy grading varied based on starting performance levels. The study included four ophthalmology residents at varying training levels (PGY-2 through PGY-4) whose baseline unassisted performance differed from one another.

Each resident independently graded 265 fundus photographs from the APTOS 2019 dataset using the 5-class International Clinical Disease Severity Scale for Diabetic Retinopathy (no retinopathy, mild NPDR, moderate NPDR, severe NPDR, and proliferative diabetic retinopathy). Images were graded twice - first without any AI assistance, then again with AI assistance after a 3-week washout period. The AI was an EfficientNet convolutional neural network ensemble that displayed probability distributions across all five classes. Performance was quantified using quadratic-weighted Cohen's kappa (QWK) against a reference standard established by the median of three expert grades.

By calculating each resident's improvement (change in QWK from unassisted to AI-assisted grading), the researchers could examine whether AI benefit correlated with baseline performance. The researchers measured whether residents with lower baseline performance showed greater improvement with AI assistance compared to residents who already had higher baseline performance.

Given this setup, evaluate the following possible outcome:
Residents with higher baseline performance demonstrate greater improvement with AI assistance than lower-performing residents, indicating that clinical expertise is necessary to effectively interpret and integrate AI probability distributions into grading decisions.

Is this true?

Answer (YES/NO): NO